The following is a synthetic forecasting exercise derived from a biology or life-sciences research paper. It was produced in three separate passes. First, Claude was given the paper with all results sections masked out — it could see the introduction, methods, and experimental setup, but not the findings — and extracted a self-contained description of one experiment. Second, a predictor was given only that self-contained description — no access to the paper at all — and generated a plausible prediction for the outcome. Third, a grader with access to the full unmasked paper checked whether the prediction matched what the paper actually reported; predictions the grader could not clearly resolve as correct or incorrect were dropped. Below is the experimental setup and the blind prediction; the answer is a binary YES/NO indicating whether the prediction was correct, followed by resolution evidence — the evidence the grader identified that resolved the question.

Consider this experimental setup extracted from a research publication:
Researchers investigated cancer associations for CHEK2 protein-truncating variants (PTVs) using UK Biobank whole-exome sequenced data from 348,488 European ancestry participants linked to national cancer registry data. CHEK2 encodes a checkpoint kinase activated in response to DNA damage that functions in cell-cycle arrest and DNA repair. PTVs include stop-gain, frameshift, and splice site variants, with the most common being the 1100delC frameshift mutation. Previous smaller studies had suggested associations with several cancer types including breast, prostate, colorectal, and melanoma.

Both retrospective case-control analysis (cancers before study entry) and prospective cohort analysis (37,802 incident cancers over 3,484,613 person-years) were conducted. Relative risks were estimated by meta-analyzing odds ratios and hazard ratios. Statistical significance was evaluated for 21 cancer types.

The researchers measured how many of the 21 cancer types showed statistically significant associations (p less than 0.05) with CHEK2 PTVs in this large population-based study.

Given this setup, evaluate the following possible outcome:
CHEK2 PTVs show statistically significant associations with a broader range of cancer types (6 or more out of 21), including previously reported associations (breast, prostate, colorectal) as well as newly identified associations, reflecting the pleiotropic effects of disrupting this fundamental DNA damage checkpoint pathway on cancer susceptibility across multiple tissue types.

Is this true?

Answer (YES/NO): NO